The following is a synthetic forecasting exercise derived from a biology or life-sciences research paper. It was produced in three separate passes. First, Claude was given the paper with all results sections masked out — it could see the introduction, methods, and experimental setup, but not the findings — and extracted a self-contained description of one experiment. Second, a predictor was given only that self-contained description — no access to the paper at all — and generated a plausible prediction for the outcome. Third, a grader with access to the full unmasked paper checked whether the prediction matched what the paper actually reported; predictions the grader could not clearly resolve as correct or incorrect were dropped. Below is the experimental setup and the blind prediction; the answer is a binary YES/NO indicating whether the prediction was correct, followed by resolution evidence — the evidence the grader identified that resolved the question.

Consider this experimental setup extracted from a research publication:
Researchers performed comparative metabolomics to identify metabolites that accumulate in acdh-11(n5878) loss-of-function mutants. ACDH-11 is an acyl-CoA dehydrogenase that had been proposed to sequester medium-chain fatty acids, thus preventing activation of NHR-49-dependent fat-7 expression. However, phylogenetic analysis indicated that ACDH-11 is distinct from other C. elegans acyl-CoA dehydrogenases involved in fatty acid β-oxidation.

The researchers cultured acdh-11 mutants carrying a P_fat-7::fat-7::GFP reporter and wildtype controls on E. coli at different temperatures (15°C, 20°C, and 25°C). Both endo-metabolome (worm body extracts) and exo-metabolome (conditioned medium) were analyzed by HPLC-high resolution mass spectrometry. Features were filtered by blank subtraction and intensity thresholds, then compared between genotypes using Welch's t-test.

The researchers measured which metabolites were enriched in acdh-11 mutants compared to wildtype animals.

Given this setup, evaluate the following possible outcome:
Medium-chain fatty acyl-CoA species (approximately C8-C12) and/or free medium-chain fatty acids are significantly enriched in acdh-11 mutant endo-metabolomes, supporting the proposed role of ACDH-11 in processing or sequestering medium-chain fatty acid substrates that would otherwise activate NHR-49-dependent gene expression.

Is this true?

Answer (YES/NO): NO